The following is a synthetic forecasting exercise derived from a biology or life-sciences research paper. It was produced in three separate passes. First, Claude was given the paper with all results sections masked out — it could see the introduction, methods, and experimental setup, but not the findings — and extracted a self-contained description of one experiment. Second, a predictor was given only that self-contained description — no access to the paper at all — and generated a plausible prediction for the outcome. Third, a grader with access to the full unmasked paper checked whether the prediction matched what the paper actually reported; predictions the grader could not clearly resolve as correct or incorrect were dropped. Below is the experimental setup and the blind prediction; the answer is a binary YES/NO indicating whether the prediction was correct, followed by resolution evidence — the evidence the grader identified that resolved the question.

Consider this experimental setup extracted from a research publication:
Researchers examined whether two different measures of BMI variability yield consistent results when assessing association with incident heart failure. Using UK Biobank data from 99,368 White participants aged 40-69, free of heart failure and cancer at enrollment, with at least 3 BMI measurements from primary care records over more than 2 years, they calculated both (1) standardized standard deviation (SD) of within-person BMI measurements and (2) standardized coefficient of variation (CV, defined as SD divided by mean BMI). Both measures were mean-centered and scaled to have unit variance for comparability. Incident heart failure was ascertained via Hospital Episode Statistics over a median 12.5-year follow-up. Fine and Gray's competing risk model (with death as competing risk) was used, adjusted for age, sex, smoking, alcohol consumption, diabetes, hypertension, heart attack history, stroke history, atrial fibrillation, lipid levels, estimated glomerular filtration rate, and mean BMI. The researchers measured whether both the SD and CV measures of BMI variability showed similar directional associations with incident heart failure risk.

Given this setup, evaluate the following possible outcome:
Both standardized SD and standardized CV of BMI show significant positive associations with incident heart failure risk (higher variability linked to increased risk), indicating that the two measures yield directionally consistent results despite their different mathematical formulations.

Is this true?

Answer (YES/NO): YES